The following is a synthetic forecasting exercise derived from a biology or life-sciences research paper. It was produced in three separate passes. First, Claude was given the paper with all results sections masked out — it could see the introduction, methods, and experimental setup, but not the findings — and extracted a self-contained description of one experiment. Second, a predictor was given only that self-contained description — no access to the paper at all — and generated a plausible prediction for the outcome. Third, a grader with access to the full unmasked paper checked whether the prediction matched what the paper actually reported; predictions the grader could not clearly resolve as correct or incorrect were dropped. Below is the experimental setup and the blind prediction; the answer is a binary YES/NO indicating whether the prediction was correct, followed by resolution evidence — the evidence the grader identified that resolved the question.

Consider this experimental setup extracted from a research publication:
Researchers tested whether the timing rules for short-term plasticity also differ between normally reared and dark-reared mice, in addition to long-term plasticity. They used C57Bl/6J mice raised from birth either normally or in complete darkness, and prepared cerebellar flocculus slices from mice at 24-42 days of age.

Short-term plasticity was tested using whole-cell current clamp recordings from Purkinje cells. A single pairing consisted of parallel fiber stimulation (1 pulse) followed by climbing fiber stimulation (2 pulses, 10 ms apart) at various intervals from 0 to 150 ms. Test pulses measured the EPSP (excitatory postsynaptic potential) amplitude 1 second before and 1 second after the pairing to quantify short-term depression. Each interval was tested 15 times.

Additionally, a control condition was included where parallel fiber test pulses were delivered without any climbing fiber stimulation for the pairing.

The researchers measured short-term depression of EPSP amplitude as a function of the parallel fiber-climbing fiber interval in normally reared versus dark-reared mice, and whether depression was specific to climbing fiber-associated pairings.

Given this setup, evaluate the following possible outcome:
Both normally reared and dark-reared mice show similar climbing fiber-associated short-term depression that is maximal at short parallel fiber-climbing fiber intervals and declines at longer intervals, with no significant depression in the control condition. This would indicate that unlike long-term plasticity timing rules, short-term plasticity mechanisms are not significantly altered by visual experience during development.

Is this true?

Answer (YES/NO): NO